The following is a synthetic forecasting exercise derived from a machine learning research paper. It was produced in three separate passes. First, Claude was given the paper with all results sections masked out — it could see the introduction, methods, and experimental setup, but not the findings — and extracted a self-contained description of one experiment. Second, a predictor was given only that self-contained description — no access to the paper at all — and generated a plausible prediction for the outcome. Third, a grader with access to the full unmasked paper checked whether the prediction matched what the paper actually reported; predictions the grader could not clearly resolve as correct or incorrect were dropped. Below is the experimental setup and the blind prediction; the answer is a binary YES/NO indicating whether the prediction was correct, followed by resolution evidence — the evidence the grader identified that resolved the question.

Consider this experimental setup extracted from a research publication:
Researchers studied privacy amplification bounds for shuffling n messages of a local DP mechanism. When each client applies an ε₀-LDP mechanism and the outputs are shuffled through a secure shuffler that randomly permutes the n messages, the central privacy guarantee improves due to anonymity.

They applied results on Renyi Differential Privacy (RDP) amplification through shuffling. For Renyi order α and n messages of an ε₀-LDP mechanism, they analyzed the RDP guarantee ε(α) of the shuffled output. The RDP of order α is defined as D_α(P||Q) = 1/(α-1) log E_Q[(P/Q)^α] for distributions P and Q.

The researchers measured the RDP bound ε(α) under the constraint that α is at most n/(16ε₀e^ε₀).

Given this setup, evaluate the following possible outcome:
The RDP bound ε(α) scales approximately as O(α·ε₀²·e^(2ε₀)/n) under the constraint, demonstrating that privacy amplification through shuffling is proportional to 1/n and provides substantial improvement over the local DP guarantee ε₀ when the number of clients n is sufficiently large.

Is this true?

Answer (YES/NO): NO